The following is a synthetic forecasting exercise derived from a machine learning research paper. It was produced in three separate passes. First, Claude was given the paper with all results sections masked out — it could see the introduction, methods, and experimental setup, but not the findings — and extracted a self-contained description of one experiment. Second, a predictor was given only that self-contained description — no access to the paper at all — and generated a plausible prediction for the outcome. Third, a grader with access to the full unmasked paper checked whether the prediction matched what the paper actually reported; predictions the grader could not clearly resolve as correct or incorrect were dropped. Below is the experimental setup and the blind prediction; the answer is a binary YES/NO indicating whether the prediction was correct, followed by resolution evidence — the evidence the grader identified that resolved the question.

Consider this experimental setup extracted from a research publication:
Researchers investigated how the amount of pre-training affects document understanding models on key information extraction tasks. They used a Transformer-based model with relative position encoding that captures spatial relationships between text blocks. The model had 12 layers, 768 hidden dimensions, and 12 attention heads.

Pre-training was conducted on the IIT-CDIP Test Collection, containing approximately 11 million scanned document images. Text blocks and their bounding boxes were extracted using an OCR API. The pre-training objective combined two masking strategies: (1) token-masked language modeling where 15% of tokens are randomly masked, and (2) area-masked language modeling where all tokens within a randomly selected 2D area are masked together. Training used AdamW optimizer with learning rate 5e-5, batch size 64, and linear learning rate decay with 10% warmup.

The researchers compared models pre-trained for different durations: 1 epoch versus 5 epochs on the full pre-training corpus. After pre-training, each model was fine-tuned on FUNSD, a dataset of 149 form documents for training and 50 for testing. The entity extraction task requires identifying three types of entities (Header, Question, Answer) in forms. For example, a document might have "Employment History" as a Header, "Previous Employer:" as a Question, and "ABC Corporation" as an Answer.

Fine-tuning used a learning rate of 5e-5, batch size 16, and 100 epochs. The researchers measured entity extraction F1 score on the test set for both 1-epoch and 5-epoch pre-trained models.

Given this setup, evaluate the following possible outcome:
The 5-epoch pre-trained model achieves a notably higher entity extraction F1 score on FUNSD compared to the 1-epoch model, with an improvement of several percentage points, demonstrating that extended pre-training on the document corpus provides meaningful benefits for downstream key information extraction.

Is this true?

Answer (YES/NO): YES